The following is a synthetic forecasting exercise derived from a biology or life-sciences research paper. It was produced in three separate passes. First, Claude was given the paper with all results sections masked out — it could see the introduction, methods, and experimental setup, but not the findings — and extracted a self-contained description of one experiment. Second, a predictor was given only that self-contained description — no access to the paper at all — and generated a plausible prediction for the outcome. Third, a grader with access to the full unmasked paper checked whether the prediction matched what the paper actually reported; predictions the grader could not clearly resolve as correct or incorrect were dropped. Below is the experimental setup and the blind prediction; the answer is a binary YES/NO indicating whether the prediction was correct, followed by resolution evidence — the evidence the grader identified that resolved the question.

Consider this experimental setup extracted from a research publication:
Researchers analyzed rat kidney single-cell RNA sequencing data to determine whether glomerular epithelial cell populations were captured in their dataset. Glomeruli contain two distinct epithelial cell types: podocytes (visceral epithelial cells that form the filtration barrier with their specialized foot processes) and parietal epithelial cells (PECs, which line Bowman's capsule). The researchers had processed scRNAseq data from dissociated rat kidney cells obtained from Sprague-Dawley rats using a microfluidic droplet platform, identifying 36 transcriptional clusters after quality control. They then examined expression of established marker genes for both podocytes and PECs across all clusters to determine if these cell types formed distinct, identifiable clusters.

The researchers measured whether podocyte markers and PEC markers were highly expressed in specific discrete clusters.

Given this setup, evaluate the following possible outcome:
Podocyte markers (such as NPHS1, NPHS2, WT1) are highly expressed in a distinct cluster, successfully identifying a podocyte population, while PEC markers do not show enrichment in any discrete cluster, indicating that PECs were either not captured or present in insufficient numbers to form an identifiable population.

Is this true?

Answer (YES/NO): NO